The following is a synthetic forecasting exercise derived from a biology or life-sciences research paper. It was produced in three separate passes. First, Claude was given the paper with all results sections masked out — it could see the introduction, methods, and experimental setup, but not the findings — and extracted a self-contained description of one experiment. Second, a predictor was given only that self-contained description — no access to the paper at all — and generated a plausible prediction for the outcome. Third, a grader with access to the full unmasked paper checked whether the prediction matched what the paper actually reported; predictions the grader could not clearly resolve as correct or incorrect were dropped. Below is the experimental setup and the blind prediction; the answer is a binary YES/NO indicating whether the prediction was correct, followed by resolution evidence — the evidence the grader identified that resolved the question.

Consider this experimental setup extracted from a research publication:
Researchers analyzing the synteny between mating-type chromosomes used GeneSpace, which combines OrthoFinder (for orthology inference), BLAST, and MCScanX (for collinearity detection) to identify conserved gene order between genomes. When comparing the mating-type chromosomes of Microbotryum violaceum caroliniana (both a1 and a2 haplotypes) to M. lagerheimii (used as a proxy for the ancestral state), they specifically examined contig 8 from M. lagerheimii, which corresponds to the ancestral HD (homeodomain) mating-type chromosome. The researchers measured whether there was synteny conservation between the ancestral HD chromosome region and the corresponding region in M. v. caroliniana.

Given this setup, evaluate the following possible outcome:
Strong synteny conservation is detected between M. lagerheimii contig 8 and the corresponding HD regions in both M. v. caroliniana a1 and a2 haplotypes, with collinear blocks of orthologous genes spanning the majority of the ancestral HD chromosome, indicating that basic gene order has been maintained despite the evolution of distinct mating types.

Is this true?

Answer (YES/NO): NO